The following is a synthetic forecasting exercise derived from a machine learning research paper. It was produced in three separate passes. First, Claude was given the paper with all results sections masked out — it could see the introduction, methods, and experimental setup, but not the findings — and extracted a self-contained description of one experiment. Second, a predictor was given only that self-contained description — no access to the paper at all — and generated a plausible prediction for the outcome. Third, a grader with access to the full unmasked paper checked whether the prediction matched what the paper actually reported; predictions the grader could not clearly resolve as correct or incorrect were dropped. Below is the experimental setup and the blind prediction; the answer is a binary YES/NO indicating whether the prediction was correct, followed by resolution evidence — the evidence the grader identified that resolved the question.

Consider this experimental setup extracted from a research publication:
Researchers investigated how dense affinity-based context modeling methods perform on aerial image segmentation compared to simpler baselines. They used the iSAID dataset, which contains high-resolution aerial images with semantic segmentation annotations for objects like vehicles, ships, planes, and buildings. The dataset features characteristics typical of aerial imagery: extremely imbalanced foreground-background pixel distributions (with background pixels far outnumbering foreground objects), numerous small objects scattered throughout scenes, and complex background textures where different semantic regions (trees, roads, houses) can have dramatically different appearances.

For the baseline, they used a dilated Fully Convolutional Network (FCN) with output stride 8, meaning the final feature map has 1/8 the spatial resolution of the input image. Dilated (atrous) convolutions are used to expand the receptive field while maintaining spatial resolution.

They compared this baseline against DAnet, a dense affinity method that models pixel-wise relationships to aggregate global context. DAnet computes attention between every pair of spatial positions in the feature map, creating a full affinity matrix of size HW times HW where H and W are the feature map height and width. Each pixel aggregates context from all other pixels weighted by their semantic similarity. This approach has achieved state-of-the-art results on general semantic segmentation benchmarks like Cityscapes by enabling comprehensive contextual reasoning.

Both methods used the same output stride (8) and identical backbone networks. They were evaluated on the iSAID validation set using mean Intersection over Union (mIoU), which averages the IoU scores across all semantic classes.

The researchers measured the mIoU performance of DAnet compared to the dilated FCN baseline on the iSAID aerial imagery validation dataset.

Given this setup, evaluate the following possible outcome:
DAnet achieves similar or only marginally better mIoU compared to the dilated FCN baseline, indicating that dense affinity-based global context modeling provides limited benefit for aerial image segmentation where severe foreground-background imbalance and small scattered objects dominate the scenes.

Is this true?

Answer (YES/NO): NO